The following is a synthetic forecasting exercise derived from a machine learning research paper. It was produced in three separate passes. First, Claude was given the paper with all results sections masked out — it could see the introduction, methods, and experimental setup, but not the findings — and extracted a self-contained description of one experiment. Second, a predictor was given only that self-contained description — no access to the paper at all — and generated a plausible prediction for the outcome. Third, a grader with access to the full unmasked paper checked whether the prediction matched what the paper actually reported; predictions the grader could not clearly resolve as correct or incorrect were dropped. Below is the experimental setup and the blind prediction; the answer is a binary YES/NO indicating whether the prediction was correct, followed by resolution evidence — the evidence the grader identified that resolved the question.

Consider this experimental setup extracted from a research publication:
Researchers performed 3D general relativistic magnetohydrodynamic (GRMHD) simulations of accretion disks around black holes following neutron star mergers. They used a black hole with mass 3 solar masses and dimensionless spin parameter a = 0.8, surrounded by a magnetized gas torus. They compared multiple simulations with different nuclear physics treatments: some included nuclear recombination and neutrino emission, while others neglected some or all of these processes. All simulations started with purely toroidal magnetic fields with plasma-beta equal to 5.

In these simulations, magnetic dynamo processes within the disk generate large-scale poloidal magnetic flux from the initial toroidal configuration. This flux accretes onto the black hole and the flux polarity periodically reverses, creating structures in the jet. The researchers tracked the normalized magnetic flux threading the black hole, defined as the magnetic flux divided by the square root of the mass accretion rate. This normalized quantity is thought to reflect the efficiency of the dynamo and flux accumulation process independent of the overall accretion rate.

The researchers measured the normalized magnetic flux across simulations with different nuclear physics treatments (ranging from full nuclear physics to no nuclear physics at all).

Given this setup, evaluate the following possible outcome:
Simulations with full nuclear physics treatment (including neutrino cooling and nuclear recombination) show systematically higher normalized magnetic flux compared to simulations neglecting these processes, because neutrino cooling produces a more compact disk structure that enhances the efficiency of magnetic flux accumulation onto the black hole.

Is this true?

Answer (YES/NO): NO